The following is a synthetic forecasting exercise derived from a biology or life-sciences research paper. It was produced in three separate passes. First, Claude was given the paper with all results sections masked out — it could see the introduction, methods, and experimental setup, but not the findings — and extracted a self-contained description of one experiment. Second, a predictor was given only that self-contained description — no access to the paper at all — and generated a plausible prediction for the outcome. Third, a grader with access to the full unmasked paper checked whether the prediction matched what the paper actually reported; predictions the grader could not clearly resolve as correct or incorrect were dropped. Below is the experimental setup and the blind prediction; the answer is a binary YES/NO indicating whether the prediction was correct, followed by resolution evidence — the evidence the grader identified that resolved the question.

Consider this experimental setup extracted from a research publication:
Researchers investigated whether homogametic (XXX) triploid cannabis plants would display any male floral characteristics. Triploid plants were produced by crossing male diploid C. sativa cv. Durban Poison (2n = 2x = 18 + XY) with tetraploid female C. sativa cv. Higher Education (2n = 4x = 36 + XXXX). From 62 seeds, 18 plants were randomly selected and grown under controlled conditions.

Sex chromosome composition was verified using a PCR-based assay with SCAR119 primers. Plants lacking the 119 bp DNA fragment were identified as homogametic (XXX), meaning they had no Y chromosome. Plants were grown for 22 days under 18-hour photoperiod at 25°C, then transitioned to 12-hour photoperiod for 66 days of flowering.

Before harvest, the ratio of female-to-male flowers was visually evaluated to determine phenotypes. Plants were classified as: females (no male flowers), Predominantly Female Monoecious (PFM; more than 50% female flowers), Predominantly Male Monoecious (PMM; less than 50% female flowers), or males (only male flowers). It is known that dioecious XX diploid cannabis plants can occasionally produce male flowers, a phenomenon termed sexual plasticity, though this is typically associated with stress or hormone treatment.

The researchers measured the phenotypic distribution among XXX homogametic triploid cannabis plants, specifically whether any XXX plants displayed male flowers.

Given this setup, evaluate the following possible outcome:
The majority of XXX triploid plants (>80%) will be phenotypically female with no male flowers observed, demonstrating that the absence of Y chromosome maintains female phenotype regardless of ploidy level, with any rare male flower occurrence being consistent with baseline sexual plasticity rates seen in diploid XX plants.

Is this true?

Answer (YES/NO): NO